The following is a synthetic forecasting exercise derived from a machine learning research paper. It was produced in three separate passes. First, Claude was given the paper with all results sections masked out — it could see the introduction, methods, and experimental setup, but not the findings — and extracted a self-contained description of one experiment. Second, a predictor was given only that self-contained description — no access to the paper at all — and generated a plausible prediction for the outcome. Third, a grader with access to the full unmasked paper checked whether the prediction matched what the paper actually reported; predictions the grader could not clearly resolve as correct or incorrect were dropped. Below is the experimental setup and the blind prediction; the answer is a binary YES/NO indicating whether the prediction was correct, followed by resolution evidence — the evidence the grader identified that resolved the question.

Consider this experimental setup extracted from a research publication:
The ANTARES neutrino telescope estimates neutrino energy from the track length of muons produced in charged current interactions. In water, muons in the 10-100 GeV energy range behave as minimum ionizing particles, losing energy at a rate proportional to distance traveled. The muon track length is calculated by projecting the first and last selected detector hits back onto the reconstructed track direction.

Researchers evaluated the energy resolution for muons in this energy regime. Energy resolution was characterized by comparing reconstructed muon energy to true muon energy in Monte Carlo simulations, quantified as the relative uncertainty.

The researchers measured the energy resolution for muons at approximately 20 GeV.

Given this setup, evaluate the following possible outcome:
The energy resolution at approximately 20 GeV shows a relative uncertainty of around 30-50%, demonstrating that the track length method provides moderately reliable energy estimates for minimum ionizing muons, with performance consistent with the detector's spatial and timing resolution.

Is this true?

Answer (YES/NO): NO